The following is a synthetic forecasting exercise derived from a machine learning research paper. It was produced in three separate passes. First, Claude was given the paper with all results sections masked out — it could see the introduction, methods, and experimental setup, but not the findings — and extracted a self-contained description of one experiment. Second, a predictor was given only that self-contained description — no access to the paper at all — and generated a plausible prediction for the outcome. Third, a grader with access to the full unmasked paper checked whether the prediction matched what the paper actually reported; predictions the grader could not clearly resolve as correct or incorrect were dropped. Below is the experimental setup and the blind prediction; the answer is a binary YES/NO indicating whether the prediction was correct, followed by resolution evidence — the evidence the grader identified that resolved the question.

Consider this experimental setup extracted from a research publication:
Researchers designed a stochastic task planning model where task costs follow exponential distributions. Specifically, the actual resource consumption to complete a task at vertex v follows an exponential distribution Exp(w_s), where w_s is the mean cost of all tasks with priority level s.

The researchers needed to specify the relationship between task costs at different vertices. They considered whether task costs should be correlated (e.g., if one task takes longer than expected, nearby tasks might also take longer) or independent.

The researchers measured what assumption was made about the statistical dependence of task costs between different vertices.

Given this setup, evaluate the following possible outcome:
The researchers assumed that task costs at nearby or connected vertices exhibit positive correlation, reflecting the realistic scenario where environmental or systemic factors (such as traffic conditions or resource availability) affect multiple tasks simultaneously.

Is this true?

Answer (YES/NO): NO